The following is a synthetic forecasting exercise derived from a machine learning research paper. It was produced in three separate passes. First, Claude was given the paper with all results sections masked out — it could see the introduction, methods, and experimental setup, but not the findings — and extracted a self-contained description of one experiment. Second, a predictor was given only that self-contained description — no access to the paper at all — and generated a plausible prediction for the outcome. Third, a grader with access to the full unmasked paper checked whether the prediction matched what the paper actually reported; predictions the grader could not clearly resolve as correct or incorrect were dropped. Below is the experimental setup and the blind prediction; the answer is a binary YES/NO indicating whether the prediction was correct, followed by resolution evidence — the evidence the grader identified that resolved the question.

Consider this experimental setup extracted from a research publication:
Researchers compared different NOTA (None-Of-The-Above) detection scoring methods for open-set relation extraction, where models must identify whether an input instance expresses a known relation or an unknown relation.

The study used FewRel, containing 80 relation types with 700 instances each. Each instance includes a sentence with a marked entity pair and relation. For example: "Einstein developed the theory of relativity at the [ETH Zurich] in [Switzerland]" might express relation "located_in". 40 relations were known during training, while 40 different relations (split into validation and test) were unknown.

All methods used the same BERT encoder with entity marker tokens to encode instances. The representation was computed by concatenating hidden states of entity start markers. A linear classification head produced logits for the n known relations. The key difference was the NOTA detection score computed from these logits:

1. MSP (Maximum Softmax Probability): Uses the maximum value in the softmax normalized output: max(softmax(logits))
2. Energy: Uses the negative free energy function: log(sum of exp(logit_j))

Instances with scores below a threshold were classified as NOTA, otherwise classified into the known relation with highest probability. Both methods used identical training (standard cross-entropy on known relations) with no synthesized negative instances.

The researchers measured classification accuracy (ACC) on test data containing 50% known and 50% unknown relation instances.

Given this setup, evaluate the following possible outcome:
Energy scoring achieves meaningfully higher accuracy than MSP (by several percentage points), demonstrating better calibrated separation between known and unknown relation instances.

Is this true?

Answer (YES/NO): YES